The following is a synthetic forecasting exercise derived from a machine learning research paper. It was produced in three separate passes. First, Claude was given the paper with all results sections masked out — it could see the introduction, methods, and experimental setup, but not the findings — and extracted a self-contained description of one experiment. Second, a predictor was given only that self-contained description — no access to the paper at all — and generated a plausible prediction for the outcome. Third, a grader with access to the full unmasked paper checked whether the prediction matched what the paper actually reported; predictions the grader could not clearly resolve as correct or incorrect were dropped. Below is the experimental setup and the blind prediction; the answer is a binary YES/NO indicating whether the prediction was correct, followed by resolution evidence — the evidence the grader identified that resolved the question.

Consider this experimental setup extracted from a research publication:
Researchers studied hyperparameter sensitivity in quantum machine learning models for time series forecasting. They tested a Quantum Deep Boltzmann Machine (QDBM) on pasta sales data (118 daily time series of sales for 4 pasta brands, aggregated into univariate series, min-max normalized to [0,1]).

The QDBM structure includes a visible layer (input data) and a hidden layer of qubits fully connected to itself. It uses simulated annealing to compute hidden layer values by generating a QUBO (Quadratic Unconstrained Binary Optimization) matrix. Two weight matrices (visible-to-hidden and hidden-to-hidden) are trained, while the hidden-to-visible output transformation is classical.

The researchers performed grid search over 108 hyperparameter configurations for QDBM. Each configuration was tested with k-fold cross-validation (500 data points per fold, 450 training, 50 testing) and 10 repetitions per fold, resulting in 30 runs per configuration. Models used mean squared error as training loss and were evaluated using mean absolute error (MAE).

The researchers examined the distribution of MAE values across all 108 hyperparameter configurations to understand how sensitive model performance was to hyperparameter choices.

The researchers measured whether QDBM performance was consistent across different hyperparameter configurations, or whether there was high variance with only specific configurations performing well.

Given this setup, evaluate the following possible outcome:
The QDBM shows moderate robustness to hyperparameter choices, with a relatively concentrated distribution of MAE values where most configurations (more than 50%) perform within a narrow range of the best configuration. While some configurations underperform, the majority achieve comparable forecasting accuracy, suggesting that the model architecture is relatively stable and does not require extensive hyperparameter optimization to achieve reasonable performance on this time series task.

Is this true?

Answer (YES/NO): NO